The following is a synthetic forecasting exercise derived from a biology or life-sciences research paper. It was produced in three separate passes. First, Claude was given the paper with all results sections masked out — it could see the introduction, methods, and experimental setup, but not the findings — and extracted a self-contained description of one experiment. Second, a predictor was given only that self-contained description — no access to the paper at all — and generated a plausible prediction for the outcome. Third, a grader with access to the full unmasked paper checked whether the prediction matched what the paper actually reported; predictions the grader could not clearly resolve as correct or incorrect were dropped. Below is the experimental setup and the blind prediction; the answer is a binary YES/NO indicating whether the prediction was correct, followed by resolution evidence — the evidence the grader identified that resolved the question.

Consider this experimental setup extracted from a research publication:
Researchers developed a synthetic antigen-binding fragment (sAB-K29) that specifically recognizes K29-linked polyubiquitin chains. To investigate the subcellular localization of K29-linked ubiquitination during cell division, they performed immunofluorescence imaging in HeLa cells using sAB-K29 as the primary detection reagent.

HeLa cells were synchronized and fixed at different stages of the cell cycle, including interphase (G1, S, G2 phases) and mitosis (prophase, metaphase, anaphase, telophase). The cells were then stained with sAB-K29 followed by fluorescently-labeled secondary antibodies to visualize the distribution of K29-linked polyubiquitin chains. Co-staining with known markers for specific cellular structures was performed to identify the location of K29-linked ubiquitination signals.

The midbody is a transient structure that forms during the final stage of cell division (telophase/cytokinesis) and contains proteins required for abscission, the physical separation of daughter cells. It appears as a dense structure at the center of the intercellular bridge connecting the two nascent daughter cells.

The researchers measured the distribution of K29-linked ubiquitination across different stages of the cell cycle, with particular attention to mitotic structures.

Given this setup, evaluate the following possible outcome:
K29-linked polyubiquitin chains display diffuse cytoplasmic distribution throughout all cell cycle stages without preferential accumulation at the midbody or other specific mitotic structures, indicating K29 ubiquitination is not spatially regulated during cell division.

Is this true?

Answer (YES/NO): NO